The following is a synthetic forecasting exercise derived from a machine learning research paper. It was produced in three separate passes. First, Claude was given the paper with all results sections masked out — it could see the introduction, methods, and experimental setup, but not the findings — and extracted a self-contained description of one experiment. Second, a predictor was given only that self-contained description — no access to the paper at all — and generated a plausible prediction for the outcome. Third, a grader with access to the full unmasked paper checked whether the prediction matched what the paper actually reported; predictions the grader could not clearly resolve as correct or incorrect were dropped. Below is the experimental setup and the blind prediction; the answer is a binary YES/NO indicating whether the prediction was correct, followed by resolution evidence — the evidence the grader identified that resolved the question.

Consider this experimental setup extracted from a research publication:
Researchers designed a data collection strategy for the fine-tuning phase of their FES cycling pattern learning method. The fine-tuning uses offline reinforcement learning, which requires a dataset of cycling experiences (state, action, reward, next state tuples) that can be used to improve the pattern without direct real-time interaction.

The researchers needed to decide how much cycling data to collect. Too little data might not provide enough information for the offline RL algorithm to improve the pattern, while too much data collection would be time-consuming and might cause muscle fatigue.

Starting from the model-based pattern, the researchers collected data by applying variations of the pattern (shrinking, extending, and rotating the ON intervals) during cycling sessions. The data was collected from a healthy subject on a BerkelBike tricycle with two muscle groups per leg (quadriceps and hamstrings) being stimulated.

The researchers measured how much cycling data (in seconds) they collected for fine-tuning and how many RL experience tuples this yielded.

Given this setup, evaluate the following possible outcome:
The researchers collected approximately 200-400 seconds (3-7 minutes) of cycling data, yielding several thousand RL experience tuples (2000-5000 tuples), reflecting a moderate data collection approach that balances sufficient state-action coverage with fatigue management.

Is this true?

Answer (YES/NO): NO